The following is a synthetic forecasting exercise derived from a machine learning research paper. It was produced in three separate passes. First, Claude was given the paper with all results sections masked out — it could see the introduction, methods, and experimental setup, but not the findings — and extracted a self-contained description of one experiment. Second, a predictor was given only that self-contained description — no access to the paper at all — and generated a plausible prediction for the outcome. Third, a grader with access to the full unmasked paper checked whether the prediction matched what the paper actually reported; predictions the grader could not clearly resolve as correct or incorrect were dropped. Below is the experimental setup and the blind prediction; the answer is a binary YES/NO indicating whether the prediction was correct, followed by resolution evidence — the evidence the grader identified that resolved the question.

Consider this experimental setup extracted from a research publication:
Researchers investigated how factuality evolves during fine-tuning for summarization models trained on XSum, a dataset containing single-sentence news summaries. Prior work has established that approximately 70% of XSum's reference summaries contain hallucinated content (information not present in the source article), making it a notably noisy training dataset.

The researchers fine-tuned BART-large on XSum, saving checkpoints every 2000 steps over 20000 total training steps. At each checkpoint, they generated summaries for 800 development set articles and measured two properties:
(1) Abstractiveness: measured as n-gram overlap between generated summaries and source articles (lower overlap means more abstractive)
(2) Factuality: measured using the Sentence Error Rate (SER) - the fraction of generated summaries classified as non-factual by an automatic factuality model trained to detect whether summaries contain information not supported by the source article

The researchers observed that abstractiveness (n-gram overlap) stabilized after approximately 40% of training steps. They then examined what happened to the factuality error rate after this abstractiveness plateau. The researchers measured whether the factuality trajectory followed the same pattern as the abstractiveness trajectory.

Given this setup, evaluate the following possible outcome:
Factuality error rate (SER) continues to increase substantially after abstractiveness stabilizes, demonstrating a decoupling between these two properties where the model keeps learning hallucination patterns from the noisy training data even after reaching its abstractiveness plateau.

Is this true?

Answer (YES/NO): YES